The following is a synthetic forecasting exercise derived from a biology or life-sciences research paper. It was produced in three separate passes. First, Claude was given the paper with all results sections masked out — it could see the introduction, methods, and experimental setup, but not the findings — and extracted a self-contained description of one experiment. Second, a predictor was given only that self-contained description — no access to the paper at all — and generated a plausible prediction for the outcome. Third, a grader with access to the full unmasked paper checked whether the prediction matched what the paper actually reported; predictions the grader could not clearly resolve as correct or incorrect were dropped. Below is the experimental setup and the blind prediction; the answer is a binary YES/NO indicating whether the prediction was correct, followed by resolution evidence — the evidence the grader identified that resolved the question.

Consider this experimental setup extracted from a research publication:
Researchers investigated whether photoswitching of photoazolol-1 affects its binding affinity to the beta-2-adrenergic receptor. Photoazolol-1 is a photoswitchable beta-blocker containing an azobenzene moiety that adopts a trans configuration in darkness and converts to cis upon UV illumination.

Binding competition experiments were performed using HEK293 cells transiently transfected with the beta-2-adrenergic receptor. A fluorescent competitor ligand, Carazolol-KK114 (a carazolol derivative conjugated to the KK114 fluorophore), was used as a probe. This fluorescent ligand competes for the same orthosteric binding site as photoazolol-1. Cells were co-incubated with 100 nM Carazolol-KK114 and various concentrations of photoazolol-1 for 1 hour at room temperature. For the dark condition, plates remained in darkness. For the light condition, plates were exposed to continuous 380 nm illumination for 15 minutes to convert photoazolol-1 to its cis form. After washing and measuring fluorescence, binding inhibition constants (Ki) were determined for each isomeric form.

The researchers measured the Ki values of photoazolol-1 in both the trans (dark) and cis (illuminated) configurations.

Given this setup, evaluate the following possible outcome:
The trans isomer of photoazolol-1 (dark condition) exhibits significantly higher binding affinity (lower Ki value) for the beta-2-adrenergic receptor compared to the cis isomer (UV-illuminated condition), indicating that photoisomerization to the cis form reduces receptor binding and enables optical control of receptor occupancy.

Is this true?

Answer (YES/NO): NO